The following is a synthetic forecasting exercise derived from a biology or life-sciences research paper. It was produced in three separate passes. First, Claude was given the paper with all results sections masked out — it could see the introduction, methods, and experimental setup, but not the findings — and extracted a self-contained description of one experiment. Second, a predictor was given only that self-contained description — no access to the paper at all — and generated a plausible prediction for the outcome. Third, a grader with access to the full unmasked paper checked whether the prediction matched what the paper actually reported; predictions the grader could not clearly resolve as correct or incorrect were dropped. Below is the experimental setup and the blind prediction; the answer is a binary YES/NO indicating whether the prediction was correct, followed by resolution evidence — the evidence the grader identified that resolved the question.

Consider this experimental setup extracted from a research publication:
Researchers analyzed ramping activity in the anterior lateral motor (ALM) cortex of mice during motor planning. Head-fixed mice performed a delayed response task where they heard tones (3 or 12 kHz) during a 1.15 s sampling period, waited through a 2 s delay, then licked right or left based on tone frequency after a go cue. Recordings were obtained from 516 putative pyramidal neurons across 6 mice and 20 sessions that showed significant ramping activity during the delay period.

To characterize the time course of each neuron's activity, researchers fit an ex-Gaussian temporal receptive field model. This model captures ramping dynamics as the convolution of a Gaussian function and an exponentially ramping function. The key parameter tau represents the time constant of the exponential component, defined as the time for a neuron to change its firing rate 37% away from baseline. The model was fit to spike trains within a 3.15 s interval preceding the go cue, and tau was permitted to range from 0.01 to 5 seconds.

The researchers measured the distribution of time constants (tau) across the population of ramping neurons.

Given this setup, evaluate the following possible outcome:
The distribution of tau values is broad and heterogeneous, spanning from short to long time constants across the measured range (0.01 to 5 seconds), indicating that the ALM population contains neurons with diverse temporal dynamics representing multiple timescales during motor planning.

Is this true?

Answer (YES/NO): YES